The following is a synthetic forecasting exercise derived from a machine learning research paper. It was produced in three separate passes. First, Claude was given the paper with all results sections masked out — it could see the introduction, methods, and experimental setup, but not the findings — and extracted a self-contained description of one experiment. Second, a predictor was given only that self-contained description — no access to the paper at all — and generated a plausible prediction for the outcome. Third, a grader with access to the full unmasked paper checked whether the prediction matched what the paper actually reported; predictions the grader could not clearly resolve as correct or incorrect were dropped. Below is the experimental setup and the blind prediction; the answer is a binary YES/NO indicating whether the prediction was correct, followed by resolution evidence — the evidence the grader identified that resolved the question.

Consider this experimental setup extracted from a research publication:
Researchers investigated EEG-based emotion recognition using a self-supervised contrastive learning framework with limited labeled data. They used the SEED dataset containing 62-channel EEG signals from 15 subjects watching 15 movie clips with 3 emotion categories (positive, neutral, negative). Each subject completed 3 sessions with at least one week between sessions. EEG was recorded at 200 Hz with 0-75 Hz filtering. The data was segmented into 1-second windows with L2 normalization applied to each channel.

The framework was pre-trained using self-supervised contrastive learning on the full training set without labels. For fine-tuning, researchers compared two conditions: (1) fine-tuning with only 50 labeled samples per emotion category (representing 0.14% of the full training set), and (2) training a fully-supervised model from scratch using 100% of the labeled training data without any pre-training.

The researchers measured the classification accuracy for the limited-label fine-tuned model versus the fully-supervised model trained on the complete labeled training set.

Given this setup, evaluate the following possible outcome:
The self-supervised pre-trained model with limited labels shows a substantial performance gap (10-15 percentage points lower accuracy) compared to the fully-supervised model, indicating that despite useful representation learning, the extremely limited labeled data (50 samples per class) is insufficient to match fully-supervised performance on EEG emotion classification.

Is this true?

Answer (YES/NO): NO